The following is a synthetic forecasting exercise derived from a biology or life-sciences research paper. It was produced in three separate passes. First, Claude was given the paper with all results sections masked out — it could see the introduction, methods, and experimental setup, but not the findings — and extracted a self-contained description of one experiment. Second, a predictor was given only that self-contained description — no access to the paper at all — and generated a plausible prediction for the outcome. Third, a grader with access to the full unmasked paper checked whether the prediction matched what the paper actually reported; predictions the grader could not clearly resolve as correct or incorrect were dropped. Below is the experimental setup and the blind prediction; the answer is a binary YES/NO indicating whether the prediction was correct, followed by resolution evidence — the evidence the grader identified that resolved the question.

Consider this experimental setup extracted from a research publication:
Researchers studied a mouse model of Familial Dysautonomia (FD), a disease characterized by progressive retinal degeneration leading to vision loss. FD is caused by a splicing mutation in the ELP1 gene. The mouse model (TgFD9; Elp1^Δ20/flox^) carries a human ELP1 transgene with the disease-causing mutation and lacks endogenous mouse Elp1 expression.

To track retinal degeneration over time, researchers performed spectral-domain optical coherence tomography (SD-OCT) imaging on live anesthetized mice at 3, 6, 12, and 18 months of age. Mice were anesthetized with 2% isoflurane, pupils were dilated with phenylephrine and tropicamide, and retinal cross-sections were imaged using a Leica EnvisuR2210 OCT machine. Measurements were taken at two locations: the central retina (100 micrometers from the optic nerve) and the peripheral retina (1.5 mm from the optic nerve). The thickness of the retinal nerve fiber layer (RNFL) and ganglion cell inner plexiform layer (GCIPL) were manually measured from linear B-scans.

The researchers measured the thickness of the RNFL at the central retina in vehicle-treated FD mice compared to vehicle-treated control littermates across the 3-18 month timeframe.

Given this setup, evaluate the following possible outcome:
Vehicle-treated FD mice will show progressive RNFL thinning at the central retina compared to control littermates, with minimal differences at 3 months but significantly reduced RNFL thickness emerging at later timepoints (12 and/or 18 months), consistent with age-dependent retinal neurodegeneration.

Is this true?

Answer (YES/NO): NO